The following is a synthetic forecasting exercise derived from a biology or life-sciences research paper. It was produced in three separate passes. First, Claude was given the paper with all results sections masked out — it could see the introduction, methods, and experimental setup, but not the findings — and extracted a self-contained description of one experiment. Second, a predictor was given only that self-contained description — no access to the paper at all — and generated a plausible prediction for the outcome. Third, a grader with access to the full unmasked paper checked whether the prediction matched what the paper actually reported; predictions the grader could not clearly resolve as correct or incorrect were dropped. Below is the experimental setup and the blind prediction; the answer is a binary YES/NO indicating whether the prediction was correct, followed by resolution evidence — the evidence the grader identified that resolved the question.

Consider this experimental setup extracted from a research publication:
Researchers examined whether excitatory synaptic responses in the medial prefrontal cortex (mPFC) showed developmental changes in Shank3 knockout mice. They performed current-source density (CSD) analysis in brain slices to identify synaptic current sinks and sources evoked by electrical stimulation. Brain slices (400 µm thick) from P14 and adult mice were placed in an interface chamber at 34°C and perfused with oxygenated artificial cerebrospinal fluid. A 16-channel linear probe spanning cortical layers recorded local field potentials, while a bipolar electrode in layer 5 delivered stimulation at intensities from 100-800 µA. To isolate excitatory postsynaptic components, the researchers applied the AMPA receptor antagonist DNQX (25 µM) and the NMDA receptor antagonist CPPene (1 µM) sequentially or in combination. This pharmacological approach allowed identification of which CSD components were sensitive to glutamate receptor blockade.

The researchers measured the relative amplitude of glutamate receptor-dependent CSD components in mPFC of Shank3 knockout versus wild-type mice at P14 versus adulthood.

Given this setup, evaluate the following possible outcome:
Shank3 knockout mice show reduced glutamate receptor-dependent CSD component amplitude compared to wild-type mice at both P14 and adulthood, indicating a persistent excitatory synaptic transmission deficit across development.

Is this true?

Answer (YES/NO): NO